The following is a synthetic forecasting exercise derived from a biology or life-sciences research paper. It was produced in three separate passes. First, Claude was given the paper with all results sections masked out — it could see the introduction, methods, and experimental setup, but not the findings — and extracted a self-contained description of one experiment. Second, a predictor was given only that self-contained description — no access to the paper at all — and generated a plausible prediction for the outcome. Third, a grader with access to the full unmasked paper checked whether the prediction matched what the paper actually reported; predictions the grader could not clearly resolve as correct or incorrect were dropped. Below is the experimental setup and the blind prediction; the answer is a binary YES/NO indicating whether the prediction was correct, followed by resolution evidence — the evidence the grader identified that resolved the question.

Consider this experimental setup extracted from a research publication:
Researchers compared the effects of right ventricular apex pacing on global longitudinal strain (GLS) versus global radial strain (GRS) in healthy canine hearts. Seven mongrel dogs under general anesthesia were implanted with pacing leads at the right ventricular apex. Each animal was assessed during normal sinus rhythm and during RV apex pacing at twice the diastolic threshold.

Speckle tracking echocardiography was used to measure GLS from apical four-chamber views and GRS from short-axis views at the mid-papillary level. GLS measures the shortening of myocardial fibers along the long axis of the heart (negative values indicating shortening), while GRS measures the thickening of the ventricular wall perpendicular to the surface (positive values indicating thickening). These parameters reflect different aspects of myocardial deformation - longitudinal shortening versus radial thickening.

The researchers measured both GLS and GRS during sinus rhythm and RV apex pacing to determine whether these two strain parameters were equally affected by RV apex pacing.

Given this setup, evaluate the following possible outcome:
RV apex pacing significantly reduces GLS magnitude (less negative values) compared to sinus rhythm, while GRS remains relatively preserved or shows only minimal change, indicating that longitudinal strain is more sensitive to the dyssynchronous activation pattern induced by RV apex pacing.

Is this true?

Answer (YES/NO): NO